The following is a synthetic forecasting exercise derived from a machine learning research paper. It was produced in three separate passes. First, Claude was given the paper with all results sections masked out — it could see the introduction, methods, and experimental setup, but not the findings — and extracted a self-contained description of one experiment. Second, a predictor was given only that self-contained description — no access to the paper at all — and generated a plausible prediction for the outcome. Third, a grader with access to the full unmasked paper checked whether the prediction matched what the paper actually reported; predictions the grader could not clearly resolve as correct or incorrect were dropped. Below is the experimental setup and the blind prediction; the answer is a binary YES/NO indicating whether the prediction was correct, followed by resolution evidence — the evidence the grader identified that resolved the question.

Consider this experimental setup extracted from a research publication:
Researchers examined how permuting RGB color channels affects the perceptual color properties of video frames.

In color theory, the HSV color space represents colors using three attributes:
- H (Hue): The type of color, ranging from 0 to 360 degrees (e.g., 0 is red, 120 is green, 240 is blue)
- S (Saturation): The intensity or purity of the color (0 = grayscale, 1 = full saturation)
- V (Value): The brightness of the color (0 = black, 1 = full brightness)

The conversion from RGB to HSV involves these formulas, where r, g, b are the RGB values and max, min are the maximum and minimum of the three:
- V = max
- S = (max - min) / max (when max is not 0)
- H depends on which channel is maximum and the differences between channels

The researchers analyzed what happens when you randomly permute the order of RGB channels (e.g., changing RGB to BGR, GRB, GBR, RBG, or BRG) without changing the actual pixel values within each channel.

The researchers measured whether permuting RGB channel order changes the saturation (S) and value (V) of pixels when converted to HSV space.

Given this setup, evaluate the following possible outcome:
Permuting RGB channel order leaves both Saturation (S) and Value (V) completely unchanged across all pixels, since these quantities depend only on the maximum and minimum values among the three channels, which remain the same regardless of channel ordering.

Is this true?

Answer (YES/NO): YES